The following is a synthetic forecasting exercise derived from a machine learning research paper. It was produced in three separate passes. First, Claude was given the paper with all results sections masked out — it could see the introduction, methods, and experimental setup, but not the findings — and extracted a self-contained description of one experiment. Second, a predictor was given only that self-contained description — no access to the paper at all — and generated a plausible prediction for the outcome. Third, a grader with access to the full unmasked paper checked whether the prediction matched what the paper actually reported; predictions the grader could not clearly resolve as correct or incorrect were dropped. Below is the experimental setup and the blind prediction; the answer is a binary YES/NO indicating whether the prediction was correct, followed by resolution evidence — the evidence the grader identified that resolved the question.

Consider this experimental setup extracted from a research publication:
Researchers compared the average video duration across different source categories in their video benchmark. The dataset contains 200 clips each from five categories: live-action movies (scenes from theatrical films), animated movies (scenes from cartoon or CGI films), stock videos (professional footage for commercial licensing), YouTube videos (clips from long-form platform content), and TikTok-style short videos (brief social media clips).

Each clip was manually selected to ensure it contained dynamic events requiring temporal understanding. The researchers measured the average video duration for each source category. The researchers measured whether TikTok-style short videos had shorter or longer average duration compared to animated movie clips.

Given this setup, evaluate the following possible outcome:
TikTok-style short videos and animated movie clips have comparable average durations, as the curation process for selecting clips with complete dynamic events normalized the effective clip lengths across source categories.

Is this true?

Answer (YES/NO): NO